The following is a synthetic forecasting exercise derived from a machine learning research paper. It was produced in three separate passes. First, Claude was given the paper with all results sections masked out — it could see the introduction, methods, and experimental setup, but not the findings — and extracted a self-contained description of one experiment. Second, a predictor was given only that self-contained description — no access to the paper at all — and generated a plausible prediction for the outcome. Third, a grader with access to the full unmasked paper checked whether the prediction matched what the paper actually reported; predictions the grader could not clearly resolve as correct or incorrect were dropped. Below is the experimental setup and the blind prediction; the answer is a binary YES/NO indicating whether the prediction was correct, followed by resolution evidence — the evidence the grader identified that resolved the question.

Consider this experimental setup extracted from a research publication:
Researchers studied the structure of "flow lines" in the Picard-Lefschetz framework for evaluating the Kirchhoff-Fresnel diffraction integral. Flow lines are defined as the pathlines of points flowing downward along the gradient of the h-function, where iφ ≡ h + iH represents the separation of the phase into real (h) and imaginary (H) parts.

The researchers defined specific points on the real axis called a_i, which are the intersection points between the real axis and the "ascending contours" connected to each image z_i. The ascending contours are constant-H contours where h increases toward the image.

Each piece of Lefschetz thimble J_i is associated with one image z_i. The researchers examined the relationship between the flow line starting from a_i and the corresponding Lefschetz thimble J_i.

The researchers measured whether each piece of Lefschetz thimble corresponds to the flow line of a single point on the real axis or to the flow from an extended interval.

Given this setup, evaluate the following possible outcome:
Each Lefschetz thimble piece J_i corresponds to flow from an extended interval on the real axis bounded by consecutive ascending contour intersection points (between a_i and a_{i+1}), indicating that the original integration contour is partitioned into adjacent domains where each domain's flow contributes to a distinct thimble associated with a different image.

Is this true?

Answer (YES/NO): NO